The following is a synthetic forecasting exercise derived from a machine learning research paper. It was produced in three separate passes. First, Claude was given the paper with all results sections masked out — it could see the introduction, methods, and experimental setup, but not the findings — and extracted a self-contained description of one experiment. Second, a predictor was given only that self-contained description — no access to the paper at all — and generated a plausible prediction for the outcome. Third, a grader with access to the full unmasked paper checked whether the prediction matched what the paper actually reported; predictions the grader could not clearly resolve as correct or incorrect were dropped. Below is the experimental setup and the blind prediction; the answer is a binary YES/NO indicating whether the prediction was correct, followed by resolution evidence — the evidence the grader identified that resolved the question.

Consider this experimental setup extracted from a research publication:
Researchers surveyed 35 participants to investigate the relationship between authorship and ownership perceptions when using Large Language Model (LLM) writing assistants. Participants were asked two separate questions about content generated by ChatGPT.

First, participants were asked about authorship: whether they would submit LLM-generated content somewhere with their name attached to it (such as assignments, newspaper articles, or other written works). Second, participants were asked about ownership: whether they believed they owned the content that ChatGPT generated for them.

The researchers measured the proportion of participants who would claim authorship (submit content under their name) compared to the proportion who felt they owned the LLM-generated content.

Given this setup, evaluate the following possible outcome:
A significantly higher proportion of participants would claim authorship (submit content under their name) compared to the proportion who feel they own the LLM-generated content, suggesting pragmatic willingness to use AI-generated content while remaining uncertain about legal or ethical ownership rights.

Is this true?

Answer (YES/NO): YES